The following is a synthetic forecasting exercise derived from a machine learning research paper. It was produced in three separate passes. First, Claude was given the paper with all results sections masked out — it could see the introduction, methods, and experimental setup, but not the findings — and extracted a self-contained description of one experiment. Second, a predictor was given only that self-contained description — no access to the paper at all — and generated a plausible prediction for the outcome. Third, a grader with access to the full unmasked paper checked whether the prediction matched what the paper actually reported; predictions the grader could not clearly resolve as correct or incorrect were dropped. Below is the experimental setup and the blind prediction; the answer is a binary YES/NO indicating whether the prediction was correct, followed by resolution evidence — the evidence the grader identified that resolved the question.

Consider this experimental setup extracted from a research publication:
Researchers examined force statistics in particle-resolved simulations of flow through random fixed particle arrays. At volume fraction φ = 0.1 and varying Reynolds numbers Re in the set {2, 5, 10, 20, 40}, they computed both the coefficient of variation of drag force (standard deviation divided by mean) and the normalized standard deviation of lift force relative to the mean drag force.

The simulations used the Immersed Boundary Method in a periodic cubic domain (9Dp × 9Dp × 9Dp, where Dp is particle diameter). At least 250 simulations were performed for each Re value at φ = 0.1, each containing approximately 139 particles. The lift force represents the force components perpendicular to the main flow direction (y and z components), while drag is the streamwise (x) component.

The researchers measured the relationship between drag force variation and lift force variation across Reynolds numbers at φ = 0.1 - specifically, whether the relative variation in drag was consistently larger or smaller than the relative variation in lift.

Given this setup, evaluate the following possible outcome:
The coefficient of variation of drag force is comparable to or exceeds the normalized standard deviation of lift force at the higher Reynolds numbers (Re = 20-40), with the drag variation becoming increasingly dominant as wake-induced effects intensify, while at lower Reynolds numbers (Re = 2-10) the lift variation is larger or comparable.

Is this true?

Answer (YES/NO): NO